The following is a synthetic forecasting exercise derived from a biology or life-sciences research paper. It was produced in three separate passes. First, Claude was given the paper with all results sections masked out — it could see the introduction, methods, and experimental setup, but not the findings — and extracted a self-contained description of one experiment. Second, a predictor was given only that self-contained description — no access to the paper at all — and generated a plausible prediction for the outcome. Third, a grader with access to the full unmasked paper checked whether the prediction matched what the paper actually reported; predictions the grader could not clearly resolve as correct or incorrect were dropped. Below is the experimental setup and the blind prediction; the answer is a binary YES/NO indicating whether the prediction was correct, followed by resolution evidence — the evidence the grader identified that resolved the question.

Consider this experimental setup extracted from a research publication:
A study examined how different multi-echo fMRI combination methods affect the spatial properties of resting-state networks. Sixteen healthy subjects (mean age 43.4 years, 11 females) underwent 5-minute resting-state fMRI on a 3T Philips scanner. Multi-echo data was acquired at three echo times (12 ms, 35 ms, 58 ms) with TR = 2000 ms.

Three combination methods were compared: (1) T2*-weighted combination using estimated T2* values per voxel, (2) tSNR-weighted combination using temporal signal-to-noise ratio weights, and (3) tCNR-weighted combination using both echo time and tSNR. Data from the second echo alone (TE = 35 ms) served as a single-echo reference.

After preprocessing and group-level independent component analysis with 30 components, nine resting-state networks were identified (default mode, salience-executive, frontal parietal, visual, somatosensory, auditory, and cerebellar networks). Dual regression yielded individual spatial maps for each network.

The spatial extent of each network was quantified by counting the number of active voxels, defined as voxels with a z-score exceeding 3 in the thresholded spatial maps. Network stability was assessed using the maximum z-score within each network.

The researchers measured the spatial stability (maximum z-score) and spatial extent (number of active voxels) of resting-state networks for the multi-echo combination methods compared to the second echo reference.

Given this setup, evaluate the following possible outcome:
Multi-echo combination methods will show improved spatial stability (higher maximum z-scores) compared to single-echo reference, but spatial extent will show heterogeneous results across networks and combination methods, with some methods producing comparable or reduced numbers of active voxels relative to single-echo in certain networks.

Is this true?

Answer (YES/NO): NO